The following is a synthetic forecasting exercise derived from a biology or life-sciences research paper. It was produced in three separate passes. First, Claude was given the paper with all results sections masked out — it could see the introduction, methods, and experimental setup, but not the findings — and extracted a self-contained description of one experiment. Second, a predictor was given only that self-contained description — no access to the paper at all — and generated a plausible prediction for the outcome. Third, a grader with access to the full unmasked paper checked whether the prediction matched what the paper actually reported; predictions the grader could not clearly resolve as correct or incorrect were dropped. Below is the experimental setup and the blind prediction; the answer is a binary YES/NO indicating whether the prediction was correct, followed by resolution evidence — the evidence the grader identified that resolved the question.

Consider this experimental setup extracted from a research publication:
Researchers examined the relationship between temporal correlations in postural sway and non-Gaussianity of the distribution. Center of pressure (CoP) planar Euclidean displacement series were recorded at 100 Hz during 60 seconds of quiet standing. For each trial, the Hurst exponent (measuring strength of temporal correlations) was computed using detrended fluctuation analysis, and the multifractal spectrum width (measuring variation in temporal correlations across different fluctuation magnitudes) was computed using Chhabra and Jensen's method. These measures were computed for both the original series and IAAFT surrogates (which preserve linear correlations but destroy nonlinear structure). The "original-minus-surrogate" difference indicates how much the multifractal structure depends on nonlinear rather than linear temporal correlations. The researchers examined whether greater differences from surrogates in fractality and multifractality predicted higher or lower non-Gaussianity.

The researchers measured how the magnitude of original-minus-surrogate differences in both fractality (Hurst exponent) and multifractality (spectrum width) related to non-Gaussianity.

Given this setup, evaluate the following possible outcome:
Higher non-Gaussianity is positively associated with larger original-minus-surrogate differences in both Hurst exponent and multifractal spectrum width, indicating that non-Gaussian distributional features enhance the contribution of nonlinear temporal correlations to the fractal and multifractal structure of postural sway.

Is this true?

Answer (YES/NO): NO